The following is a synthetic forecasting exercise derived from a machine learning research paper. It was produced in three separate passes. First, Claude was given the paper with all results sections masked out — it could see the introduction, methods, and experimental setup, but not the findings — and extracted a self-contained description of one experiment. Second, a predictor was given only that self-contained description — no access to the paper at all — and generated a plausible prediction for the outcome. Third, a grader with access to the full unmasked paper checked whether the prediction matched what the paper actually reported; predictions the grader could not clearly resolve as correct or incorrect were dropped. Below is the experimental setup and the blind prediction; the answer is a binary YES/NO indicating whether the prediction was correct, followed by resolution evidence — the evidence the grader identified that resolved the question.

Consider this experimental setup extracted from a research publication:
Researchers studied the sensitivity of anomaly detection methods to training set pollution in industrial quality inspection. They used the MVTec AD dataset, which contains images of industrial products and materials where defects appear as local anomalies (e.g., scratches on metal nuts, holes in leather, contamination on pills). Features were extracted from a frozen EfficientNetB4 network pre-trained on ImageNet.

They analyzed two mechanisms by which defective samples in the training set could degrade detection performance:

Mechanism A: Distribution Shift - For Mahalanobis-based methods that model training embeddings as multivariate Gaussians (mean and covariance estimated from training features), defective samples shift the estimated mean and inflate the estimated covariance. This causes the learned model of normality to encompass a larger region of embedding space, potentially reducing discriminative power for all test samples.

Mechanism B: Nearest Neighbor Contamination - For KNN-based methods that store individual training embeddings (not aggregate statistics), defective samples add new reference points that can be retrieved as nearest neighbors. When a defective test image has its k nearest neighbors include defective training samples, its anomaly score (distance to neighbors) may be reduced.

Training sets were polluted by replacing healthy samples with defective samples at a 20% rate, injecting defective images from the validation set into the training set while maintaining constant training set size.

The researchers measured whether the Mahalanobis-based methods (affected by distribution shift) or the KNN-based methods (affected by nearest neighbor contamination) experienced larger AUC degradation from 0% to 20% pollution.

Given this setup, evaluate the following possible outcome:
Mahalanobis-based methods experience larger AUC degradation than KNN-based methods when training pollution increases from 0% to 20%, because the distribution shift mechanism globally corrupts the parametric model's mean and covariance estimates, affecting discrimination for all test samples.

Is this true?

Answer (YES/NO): YES